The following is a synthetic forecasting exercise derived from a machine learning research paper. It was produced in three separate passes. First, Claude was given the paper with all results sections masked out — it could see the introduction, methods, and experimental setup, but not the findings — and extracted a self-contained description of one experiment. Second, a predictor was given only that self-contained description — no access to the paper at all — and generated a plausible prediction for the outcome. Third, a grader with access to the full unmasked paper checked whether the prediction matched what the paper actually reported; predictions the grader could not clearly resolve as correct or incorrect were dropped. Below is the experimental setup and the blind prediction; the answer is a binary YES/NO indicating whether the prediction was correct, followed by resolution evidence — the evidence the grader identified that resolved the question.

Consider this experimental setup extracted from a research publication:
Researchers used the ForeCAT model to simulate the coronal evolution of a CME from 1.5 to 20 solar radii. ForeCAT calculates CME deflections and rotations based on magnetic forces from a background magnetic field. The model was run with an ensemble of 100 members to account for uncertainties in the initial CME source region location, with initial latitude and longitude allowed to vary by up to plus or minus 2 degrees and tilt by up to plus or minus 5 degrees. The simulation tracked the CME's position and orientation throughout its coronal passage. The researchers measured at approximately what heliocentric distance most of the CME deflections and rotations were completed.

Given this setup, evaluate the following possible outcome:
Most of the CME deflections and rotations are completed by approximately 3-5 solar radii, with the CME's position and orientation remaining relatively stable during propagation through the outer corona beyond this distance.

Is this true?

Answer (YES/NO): YES